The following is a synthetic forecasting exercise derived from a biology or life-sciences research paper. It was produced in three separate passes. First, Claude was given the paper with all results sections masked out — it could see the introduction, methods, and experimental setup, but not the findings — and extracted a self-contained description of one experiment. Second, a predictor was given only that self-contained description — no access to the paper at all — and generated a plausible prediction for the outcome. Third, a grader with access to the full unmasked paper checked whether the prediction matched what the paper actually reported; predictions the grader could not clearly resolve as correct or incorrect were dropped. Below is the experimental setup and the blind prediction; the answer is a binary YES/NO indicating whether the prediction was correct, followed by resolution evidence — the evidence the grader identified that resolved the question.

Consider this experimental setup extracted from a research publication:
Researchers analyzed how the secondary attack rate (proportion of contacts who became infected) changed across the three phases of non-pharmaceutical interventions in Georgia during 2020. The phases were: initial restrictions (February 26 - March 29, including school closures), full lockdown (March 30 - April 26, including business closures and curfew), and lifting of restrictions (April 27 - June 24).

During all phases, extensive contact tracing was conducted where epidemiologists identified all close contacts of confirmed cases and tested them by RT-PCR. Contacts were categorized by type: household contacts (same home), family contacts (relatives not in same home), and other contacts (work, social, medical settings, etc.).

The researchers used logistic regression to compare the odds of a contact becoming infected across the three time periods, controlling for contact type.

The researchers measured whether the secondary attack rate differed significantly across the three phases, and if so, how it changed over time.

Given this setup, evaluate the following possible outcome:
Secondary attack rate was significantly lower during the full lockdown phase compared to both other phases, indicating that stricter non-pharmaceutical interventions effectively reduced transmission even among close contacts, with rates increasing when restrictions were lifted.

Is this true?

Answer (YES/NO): NO